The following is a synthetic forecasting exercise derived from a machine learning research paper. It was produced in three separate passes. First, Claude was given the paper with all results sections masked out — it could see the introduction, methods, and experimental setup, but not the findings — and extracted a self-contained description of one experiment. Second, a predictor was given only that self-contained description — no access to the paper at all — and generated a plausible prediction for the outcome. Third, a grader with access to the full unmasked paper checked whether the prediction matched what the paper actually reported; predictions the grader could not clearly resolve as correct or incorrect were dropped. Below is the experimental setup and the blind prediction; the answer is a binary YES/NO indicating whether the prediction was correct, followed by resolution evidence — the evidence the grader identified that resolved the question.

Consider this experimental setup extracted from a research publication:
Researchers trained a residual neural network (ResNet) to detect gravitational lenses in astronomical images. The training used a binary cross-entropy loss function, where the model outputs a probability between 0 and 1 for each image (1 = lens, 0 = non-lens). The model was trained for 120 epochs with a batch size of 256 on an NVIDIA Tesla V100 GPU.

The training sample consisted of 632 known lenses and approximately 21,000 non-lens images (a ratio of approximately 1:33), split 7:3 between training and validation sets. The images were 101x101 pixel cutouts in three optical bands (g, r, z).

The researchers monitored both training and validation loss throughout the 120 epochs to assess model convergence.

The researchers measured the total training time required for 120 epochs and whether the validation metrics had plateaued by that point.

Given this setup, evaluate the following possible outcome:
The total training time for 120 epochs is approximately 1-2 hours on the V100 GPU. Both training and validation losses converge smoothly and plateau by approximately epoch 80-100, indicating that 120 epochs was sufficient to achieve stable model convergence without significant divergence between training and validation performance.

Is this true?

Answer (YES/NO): NO